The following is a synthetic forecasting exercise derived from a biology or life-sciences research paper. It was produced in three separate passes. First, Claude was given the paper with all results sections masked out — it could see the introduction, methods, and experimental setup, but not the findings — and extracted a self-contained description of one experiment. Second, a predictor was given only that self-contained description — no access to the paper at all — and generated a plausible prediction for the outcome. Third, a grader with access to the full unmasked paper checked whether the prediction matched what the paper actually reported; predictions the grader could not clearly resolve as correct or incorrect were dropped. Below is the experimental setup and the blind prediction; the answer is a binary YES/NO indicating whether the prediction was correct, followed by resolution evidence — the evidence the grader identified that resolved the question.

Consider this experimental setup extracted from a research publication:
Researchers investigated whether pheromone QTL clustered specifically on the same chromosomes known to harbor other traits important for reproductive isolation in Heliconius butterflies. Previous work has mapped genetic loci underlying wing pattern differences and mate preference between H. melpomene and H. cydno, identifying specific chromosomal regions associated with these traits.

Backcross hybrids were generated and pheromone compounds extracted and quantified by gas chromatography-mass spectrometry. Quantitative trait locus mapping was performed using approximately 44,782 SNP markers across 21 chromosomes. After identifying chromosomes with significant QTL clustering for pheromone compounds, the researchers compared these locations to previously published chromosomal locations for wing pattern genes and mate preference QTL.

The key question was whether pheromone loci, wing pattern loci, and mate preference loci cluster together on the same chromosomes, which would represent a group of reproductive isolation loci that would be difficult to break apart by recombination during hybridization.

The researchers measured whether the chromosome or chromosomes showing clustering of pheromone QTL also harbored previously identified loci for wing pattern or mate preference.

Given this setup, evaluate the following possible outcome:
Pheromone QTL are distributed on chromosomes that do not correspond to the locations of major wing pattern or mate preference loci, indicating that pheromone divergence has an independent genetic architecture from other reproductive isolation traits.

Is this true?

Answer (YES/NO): YES